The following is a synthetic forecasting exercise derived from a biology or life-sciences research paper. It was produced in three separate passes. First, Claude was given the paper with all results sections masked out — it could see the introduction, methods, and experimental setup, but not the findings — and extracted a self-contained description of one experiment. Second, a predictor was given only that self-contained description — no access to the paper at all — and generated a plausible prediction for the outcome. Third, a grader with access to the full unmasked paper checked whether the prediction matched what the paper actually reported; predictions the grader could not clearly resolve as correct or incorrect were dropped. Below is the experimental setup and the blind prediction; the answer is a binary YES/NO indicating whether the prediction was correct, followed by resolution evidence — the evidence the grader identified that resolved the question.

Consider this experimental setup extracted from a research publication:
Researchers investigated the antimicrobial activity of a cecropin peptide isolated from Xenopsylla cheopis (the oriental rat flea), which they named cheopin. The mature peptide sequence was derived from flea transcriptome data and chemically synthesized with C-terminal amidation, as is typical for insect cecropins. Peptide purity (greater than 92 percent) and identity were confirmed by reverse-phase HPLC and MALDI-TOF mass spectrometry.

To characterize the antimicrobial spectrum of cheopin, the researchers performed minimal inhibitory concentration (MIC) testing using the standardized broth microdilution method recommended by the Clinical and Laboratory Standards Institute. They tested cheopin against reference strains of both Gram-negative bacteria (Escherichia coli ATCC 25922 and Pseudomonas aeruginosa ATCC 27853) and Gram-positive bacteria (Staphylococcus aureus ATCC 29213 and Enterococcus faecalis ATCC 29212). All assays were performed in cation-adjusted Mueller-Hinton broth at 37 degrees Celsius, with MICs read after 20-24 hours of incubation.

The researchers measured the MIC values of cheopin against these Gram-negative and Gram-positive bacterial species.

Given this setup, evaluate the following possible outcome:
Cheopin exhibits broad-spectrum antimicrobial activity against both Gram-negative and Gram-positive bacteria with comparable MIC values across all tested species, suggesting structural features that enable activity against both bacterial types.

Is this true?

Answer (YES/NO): NO